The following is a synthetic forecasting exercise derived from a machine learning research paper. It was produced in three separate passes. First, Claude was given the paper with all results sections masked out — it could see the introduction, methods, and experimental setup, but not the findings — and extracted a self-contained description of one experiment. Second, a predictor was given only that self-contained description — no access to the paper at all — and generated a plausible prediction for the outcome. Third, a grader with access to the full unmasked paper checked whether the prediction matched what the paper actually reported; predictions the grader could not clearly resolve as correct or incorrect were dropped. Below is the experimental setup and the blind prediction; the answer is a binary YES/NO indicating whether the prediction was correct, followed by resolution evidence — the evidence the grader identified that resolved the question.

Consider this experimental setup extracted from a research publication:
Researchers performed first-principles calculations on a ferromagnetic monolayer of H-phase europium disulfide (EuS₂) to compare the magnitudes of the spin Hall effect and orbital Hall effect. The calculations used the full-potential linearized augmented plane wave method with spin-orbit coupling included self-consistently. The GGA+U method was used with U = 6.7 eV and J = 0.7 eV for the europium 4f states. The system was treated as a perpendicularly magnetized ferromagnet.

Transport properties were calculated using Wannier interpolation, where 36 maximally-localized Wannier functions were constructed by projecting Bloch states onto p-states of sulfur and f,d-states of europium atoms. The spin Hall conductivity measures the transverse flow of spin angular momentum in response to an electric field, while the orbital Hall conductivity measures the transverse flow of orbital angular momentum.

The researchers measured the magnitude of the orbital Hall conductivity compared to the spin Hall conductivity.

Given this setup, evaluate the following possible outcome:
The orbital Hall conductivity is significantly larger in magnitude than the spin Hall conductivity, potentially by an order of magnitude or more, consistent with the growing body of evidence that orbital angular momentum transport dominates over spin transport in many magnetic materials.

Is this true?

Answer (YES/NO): YES